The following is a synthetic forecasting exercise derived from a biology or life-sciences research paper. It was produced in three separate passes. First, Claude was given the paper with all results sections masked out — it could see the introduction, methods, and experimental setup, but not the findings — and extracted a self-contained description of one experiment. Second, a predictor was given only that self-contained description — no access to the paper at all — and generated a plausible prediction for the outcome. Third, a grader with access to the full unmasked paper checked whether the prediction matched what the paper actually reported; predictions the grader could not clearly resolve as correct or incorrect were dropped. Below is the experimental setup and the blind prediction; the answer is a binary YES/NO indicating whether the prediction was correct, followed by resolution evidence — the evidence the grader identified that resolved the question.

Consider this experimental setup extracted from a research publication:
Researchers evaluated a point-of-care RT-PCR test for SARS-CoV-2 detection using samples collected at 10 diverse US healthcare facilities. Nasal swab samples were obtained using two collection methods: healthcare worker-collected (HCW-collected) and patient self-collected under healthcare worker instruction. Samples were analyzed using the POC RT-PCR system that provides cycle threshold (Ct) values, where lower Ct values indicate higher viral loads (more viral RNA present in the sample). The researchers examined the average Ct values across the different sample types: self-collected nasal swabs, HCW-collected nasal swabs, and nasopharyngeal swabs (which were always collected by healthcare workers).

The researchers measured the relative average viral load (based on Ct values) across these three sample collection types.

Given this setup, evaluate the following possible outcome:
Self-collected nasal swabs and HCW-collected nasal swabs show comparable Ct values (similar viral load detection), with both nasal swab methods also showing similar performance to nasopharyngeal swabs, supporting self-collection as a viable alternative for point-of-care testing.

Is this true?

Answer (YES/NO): NO